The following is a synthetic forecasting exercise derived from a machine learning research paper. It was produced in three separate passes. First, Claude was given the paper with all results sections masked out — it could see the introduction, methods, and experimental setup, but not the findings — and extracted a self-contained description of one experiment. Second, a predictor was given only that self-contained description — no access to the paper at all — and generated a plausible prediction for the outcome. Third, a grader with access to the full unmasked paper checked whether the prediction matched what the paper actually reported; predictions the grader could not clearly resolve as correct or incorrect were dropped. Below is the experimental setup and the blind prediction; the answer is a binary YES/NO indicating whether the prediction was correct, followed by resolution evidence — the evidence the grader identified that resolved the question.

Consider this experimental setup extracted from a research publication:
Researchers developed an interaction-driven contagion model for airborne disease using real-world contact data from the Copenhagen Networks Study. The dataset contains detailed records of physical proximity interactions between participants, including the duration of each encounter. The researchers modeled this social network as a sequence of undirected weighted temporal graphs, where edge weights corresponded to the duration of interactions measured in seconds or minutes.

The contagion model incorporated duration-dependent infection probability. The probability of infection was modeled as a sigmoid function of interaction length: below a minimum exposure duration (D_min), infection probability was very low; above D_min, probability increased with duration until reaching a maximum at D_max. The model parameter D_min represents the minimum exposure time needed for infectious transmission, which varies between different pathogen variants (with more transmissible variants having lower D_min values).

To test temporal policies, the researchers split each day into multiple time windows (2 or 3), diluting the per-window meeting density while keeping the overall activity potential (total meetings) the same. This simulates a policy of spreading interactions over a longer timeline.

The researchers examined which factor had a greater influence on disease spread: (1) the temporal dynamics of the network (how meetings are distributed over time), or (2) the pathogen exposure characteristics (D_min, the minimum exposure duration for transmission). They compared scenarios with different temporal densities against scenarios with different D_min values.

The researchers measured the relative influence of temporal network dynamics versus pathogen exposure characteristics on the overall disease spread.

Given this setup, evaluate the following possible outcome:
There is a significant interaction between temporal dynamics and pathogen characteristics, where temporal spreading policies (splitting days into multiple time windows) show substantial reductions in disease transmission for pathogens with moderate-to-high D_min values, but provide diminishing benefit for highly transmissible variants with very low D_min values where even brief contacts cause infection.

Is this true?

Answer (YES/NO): NO